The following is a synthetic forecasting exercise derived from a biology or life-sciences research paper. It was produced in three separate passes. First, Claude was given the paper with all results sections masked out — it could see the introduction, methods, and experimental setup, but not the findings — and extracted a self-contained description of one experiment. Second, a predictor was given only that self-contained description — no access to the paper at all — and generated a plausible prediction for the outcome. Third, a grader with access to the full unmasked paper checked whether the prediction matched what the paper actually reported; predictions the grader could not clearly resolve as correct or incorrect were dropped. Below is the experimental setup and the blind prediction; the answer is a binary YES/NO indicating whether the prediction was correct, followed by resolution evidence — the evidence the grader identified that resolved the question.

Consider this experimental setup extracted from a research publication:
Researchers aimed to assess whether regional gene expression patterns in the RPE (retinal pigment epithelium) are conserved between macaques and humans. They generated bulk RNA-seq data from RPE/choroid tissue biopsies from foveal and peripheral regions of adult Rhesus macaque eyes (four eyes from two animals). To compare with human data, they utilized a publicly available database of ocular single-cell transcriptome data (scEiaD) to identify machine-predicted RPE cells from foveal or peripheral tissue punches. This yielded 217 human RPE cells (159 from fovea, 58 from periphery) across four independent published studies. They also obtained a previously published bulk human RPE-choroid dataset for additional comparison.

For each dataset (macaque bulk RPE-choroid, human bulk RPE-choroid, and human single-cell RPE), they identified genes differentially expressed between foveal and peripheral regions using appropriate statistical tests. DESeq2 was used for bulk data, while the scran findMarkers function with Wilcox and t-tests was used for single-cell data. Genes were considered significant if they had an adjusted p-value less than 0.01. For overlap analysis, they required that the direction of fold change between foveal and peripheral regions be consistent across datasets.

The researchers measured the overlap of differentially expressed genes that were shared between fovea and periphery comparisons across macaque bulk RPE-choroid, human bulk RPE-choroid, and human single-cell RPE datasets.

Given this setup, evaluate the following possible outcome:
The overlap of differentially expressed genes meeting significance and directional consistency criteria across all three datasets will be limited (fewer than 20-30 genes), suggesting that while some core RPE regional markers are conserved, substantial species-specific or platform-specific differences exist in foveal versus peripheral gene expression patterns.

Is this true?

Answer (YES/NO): YES